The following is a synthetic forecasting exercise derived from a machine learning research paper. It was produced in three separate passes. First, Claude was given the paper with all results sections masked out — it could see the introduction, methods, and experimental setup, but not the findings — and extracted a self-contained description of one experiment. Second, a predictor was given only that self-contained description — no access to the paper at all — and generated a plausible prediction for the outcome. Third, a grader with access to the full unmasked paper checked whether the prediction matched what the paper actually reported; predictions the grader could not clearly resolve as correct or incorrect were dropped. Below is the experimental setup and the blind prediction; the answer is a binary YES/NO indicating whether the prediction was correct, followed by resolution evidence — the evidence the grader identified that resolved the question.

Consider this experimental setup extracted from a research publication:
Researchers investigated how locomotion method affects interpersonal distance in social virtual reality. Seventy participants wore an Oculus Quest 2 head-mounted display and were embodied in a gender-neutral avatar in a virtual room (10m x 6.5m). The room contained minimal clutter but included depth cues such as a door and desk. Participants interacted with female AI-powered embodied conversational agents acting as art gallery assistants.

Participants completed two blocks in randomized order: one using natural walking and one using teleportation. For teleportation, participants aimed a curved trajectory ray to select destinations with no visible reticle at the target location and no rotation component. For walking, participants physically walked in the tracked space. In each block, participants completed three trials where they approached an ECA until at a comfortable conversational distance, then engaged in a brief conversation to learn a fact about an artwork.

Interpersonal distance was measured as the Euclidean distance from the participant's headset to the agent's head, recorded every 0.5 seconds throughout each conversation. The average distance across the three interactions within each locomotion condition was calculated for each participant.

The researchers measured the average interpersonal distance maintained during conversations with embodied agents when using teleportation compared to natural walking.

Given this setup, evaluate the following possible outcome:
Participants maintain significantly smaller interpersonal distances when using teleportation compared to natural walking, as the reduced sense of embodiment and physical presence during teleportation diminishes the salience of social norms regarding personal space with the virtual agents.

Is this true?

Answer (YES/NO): YES